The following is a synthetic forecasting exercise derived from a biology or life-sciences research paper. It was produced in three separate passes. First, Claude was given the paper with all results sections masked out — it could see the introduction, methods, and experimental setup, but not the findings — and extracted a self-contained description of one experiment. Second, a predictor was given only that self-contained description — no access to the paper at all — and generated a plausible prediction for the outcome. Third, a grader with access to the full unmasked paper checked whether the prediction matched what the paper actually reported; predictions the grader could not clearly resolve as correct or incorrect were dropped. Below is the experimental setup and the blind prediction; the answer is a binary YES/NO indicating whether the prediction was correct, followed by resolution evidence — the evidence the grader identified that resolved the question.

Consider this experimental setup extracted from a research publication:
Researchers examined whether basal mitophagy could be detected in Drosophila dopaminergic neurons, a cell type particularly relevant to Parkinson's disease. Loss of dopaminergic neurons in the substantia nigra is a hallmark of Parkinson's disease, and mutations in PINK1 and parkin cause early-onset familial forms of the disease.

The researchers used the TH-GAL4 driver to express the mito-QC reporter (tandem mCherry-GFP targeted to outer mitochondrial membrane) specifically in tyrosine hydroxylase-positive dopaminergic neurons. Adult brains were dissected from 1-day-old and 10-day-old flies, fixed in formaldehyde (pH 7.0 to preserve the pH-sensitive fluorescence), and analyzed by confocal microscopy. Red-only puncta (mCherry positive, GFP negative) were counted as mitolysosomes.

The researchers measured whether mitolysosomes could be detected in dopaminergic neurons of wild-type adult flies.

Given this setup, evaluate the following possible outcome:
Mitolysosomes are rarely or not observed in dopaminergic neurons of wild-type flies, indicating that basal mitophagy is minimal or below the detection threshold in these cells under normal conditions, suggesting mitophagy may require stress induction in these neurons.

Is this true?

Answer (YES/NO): NO